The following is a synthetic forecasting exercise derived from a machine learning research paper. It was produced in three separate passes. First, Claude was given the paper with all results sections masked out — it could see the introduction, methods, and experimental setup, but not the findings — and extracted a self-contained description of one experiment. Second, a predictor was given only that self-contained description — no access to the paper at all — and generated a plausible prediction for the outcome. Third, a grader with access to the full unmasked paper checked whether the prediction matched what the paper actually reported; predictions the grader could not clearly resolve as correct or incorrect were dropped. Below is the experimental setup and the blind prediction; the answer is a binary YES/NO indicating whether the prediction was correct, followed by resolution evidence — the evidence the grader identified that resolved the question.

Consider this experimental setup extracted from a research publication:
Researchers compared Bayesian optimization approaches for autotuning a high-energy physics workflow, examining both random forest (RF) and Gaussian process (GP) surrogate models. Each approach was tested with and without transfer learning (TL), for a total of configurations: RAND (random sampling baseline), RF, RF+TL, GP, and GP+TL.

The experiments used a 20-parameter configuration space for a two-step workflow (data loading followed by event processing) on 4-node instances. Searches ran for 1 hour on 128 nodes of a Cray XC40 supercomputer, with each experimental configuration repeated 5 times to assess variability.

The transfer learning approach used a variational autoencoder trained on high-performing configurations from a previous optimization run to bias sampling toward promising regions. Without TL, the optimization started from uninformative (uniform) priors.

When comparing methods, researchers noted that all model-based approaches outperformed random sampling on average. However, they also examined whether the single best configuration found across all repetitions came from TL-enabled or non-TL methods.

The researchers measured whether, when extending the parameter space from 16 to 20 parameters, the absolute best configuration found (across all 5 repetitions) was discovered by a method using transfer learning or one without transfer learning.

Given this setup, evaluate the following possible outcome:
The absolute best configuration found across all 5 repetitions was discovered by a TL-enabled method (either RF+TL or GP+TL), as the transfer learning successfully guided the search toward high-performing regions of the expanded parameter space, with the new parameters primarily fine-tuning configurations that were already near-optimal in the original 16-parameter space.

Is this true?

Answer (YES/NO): NO